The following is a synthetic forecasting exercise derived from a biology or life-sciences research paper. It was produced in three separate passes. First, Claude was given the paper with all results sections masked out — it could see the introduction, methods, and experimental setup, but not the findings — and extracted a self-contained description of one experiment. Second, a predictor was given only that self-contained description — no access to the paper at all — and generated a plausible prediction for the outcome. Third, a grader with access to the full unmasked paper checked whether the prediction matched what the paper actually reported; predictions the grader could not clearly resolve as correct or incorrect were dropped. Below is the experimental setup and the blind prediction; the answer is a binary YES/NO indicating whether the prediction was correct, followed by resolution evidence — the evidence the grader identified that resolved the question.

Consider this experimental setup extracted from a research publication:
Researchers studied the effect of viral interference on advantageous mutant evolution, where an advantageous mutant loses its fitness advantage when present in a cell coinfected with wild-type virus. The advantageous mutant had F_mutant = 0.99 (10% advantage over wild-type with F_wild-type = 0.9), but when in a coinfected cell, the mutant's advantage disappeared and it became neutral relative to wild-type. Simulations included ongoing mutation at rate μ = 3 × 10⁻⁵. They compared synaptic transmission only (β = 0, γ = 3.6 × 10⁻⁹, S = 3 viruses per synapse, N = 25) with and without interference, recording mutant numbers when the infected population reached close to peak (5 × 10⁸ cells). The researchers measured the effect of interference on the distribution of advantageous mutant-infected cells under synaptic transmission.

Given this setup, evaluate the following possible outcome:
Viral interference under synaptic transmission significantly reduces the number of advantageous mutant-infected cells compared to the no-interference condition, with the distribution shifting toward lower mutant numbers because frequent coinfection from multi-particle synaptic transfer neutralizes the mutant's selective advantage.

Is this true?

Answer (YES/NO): NO